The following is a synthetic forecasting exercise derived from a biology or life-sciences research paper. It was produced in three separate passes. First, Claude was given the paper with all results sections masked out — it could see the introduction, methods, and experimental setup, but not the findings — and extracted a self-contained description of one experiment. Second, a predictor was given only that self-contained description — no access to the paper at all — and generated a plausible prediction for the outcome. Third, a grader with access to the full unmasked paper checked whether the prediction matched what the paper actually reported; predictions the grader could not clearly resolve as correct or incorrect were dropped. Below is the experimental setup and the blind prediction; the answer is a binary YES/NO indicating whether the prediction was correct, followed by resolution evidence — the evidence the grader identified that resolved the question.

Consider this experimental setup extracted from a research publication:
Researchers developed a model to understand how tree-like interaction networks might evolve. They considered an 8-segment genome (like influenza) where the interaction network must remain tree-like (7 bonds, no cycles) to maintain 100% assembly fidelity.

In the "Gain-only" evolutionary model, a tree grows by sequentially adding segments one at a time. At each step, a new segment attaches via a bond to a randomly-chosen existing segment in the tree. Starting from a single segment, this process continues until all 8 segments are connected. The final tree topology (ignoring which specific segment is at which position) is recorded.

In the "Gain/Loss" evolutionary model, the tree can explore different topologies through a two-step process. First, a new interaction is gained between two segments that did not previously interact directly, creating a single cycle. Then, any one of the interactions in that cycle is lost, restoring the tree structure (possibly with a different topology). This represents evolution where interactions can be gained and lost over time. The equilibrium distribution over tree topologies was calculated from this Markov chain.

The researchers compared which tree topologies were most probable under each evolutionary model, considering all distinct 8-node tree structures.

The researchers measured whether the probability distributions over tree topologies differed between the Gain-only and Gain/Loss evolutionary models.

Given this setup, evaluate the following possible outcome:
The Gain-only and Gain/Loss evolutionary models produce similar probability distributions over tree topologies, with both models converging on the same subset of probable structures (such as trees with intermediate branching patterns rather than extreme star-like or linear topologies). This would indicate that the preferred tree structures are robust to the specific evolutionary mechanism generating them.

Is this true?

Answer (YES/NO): NO